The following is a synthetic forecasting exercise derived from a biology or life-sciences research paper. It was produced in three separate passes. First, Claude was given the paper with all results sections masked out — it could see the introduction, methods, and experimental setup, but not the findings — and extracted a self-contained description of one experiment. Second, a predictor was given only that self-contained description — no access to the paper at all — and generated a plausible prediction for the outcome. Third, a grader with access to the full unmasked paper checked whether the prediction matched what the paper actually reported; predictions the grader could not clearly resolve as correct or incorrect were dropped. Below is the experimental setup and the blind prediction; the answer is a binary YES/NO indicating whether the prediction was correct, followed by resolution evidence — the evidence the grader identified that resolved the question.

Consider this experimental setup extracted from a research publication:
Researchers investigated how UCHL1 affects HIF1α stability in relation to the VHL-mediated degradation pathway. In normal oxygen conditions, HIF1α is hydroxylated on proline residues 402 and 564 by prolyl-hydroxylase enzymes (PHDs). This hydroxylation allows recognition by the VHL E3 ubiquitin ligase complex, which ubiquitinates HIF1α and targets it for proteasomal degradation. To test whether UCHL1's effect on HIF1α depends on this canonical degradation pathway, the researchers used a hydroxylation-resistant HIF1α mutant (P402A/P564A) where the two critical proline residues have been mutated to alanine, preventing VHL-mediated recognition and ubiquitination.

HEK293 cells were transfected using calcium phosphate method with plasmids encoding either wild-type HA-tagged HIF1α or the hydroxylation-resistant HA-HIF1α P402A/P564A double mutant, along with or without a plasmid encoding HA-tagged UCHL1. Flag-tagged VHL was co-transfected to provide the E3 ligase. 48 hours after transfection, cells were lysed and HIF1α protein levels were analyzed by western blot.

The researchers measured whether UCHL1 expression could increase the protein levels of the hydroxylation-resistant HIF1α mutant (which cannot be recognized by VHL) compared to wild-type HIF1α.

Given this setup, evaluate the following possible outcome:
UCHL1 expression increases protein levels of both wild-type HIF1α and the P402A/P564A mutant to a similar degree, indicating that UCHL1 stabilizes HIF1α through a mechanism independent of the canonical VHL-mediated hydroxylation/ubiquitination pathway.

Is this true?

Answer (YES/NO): NO